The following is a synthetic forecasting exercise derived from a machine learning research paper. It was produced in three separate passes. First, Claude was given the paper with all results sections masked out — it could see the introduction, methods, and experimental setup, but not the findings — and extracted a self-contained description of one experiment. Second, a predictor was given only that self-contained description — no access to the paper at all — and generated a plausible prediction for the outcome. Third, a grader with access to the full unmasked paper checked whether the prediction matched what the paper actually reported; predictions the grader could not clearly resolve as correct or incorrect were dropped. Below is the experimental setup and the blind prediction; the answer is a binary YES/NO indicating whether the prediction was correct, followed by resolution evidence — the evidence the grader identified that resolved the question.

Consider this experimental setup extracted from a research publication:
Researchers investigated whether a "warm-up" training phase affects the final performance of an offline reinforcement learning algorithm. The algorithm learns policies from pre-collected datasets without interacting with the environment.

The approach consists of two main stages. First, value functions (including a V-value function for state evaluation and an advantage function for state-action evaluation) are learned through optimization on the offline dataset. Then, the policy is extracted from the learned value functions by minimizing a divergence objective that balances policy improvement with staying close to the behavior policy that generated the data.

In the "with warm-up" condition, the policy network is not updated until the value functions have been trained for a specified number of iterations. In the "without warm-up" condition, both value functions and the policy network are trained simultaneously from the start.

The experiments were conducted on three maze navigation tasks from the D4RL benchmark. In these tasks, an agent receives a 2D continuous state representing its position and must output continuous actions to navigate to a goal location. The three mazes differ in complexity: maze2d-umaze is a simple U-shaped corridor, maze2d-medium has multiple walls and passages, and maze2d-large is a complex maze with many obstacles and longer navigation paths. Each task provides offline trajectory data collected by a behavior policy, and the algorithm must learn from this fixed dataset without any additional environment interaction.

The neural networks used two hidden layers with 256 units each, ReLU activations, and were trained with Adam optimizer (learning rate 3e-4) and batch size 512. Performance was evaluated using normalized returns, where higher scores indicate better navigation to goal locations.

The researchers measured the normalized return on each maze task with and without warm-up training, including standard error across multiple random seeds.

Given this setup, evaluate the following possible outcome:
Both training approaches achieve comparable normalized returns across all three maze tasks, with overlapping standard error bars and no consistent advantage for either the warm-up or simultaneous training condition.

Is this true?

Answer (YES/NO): YES